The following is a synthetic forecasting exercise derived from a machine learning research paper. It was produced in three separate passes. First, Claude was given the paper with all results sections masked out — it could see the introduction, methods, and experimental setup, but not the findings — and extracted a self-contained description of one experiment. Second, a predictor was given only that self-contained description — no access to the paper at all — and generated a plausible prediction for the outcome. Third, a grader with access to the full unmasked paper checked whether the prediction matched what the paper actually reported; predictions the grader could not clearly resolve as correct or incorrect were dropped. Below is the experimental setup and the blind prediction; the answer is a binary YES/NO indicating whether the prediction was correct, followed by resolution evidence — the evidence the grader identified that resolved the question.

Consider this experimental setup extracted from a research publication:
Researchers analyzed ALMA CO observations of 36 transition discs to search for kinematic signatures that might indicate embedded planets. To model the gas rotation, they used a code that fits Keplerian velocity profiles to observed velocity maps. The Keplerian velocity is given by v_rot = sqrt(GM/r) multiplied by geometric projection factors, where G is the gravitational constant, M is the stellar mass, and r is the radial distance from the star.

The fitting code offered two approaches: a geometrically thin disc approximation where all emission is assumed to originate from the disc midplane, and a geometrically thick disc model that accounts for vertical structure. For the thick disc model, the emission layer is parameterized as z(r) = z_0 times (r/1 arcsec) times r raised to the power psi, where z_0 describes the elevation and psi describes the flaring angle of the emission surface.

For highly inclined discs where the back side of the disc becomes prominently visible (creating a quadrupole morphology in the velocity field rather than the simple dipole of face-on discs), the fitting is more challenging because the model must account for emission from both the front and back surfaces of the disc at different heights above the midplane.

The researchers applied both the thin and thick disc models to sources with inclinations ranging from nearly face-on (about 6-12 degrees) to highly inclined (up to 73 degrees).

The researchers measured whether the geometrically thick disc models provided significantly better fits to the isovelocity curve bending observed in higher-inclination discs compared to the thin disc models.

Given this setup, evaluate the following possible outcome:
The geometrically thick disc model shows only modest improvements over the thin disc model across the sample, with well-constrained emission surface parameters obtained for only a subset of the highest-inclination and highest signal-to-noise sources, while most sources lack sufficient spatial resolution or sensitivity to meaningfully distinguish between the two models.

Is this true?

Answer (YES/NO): NO